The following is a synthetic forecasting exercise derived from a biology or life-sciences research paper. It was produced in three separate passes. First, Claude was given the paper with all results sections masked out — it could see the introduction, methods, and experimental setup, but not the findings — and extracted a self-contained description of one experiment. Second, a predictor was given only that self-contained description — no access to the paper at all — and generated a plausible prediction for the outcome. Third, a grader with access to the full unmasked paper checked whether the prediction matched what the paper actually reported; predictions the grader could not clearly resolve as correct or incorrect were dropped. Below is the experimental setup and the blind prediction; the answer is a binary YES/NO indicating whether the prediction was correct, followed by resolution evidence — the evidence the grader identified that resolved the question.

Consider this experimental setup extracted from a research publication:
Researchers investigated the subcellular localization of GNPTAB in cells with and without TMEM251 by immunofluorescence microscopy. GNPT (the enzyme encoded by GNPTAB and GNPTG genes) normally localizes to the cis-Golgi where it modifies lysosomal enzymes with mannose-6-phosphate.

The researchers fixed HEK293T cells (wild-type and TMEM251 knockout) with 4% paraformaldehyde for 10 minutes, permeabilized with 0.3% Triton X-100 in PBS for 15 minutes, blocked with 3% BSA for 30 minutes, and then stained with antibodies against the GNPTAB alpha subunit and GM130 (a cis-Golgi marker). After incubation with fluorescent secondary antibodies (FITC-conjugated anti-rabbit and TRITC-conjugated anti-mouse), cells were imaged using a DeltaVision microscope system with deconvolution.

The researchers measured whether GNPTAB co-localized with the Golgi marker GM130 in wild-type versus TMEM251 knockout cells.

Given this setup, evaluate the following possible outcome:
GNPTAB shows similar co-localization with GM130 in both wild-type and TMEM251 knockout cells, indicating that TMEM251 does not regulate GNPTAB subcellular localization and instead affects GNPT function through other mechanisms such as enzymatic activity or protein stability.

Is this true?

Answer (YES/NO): NO